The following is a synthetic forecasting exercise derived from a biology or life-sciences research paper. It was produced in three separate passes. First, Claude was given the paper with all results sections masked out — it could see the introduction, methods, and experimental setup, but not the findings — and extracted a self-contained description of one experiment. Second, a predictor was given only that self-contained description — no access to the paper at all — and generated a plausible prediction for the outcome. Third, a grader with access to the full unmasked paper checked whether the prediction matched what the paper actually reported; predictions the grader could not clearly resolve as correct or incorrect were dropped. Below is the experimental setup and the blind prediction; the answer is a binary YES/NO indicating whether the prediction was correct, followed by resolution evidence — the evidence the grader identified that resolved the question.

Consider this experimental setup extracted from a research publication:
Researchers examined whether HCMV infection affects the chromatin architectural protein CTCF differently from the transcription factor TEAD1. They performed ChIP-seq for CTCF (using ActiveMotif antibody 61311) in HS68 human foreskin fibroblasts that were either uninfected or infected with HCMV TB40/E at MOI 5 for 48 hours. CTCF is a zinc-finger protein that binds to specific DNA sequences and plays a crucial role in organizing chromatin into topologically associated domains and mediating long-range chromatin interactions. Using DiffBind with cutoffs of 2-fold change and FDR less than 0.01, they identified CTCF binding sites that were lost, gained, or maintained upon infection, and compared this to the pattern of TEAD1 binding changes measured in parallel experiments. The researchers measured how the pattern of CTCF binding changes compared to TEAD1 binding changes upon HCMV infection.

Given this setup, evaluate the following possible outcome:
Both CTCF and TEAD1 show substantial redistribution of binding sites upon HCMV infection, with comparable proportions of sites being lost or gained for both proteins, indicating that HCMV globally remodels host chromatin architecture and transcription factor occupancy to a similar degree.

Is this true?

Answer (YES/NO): NO